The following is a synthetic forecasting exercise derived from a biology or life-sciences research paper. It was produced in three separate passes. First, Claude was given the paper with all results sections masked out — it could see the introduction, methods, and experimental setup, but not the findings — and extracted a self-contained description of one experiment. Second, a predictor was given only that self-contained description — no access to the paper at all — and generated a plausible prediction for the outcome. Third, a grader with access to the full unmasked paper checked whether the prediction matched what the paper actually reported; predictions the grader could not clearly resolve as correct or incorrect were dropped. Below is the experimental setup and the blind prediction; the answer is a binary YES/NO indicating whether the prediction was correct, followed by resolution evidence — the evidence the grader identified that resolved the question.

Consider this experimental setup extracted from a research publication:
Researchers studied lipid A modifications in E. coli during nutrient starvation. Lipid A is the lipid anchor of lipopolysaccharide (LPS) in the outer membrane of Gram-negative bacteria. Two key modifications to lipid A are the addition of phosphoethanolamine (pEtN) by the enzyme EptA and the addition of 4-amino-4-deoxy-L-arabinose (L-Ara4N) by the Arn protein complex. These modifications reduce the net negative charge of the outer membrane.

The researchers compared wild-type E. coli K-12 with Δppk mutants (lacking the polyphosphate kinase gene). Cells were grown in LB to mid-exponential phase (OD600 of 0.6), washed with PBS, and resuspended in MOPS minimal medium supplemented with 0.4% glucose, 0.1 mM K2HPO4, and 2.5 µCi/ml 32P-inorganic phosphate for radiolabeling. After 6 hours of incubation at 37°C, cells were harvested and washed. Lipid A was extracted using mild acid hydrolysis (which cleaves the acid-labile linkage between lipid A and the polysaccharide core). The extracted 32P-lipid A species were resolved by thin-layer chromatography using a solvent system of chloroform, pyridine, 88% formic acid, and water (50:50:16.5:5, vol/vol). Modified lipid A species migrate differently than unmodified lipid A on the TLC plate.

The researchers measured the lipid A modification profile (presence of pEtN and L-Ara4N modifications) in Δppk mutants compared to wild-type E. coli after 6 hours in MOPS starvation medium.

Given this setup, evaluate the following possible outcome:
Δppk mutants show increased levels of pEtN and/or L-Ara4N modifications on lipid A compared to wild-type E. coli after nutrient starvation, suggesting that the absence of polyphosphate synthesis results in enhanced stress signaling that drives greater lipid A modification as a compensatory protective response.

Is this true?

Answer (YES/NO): NO